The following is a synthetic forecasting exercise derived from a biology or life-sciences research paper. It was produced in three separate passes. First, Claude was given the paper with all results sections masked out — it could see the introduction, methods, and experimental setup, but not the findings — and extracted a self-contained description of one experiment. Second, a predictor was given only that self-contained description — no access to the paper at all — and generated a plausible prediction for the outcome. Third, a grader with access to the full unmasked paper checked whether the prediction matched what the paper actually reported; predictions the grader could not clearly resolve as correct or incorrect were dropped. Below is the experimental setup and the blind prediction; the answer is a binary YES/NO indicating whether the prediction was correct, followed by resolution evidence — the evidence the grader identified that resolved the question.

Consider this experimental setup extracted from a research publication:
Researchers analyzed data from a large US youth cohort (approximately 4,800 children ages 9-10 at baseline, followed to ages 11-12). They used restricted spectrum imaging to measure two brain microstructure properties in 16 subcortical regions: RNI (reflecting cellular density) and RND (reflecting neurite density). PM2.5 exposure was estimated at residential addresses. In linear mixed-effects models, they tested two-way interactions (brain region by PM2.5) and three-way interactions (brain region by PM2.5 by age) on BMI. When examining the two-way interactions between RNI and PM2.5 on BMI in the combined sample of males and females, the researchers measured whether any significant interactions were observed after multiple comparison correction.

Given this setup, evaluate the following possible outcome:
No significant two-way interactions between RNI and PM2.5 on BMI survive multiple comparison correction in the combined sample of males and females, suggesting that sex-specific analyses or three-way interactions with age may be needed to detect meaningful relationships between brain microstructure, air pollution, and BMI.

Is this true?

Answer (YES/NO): YES